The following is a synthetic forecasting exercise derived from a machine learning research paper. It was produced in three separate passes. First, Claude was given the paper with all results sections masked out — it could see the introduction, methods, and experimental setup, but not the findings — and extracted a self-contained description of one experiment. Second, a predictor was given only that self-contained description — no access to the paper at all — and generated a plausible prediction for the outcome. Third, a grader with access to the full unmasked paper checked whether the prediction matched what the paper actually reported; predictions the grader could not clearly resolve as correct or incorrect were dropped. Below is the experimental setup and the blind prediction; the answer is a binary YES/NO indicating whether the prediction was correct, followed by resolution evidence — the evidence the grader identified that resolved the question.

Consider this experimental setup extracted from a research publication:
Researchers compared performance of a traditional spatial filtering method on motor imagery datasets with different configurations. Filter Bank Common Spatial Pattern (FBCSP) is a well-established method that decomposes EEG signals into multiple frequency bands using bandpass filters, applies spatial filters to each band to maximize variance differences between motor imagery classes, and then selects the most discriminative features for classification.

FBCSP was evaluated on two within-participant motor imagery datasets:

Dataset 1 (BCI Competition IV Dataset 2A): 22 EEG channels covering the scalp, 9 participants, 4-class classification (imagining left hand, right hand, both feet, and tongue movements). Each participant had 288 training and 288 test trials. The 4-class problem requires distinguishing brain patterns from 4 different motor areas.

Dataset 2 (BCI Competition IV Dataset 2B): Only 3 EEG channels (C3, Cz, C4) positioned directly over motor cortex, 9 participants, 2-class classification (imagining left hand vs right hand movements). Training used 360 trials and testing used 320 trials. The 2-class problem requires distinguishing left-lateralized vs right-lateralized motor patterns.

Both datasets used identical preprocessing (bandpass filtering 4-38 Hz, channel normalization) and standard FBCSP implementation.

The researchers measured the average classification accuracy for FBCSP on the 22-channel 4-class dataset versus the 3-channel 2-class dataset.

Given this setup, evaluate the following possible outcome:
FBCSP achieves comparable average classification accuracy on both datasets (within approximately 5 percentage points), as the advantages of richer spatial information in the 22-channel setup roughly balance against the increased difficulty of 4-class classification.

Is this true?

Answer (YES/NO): NO